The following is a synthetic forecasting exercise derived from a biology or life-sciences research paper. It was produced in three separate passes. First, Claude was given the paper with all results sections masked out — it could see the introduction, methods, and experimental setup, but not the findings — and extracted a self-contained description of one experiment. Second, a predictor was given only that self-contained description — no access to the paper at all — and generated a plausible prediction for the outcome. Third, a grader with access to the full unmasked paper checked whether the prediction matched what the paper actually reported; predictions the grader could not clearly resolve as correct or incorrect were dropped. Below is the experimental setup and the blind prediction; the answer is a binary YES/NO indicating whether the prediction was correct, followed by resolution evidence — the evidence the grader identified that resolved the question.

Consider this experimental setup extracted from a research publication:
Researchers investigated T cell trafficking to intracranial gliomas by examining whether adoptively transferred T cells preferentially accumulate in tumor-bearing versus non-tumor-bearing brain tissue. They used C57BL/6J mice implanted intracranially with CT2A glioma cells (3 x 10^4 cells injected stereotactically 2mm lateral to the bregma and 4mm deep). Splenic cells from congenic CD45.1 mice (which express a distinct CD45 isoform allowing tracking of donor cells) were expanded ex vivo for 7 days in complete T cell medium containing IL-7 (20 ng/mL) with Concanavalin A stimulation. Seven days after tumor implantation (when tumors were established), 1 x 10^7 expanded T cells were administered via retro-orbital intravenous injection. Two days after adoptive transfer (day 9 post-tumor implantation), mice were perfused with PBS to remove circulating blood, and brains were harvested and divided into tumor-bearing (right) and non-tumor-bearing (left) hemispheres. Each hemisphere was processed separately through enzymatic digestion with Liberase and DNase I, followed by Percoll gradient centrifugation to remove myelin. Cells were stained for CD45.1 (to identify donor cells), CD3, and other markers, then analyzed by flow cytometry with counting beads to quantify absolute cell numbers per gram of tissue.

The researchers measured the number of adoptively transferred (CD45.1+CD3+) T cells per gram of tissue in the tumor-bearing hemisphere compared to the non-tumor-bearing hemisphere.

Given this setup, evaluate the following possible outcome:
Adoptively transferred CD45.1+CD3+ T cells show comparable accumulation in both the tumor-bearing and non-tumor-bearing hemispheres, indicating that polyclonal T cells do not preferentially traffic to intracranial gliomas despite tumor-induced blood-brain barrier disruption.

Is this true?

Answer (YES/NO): NO